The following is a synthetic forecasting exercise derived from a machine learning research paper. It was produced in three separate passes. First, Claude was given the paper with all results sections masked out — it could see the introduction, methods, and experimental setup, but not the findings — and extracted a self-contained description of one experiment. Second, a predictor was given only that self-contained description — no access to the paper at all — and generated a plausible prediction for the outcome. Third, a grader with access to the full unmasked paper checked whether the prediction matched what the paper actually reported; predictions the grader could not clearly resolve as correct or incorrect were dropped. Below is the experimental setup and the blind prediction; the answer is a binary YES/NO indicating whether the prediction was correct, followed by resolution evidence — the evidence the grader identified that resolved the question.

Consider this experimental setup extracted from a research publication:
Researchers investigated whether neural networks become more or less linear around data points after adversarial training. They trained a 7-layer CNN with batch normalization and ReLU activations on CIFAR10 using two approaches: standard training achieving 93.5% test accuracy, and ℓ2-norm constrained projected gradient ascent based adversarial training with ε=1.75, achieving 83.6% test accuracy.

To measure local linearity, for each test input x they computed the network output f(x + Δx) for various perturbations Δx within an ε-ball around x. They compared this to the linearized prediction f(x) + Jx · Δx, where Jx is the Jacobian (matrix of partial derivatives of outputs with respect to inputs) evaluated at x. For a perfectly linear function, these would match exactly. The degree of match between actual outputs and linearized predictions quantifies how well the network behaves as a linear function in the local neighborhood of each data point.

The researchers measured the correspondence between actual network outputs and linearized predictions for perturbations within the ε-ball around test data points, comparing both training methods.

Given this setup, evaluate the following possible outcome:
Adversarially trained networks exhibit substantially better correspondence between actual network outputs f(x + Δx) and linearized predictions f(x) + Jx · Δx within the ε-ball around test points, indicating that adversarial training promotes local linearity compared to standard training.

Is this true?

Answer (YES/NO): YES